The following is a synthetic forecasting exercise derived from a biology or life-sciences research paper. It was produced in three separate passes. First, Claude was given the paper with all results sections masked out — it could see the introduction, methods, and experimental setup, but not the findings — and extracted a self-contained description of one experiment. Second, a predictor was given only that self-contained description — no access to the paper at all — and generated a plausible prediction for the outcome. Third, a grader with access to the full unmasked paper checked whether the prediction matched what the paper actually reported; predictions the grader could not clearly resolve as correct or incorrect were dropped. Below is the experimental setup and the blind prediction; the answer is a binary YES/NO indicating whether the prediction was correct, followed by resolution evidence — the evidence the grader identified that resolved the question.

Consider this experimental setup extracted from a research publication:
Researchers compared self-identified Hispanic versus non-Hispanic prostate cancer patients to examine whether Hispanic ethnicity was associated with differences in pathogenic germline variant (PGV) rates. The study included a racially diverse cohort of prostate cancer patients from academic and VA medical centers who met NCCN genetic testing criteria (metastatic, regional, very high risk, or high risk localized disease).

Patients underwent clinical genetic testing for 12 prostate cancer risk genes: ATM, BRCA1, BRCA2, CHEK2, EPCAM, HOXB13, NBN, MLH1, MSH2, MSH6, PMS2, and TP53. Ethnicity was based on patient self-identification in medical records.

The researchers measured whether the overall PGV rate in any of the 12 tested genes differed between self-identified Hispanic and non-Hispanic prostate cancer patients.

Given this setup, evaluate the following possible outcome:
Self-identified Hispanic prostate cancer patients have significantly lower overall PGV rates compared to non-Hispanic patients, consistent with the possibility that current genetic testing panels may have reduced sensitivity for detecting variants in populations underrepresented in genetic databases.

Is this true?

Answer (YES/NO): NO